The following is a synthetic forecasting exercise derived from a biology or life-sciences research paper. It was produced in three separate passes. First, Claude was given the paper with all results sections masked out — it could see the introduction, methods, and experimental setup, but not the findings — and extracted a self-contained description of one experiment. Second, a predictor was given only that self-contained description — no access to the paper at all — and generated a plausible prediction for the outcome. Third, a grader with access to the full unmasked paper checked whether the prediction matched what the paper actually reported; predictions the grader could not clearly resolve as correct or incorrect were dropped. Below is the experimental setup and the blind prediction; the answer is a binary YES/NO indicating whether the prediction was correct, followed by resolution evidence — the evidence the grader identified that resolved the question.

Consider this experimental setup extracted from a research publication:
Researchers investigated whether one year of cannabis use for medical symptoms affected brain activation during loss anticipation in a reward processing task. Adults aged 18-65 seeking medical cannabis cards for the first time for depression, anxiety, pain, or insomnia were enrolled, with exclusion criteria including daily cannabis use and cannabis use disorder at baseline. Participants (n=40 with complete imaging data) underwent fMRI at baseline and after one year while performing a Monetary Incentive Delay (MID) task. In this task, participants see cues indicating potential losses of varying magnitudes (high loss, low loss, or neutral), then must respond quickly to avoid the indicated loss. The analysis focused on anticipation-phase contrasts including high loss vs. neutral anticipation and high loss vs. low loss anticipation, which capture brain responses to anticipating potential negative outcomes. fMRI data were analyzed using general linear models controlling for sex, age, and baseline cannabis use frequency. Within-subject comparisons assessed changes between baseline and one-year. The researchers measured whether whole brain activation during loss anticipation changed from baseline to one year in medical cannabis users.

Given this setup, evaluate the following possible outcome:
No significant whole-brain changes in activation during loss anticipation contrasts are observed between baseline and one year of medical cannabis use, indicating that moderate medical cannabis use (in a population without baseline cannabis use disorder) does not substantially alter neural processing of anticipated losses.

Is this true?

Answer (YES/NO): YES